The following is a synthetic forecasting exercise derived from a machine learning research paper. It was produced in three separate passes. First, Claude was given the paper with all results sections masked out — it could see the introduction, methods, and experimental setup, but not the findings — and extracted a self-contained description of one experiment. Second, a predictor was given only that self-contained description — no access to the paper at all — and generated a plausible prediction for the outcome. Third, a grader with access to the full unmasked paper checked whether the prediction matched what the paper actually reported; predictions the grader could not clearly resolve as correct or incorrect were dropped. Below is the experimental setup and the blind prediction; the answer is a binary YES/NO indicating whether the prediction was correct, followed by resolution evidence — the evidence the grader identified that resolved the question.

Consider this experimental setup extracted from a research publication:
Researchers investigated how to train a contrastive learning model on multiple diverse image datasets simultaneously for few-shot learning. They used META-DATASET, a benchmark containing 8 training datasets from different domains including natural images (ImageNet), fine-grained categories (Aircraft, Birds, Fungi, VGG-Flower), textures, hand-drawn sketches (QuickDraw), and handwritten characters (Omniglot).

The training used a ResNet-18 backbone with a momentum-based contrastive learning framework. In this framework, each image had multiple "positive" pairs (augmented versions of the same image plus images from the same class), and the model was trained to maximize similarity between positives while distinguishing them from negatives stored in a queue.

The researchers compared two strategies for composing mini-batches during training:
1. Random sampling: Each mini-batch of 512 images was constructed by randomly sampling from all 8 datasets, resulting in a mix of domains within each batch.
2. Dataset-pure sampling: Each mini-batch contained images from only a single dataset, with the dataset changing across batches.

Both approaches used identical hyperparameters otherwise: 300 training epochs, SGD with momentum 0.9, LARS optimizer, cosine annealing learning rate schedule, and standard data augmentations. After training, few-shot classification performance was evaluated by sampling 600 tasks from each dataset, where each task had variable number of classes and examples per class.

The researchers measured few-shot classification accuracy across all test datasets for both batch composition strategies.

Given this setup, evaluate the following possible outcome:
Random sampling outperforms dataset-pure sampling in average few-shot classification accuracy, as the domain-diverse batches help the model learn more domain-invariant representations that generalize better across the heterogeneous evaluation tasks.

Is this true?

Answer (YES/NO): YES